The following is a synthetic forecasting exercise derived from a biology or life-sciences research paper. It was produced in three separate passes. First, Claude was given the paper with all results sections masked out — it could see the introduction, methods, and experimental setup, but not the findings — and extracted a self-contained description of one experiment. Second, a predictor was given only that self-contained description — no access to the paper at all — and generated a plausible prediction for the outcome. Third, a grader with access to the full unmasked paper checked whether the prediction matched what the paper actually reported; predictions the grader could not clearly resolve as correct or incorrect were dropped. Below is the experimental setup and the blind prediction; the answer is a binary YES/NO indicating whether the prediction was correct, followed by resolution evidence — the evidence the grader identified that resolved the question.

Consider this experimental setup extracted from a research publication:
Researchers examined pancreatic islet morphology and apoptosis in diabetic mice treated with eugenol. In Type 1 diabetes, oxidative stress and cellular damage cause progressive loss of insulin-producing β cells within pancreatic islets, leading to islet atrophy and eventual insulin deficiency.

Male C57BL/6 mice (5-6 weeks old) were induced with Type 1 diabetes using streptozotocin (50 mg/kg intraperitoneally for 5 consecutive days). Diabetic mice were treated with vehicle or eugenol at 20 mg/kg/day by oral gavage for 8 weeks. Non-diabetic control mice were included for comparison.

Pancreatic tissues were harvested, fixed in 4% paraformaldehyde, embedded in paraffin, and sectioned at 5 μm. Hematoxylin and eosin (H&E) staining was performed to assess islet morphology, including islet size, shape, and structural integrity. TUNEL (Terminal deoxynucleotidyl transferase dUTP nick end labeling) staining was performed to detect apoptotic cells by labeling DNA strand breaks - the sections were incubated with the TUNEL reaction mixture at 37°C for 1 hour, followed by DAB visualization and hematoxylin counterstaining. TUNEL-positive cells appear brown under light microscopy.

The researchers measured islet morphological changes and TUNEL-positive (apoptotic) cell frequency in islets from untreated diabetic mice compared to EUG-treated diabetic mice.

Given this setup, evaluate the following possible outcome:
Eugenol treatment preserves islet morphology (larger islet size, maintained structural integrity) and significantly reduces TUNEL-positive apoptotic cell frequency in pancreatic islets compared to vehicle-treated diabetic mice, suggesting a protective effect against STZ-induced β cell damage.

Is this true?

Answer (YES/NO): YES